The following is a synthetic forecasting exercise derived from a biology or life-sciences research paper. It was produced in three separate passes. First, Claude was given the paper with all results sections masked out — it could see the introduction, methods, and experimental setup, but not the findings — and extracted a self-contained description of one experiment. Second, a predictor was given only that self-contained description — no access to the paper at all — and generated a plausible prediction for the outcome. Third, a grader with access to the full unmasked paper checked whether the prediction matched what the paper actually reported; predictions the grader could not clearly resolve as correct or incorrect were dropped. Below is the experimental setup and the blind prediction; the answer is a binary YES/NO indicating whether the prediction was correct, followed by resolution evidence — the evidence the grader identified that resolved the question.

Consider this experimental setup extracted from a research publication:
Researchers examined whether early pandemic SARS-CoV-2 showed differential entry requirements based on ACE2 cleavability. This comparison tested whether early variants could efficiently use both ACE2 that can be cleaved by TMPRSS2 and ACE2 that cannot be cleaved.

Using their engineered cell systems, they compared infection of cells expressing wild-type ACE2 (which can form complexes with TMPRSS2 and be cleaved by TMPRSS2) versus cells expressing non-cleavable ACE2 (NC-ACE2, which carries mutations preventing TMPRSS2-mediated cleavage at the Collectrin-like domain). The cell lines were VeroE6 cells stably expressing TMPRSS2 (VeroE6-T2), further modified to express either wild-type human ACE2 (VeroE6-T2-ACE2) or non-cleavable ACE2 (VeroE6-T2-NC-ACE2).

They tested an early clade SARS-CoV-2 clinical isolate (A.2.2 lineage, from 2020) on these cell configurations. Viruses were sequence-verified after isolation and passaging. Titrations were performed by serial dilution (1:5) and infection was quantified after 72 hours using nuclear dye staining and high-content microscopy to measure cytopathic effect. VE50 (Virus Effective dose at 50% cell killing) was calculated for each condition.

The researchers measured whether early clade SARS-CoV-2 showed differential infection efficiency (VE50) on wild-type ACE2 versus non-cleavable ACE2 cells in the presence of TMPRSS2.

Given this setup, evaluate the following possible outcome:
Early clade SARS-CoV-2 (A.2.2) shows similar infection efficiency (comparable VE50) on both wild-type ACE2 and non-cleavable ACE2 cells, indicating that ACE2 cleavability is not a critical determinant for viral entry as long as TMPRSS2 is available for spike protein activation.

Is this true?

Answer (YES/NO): NO